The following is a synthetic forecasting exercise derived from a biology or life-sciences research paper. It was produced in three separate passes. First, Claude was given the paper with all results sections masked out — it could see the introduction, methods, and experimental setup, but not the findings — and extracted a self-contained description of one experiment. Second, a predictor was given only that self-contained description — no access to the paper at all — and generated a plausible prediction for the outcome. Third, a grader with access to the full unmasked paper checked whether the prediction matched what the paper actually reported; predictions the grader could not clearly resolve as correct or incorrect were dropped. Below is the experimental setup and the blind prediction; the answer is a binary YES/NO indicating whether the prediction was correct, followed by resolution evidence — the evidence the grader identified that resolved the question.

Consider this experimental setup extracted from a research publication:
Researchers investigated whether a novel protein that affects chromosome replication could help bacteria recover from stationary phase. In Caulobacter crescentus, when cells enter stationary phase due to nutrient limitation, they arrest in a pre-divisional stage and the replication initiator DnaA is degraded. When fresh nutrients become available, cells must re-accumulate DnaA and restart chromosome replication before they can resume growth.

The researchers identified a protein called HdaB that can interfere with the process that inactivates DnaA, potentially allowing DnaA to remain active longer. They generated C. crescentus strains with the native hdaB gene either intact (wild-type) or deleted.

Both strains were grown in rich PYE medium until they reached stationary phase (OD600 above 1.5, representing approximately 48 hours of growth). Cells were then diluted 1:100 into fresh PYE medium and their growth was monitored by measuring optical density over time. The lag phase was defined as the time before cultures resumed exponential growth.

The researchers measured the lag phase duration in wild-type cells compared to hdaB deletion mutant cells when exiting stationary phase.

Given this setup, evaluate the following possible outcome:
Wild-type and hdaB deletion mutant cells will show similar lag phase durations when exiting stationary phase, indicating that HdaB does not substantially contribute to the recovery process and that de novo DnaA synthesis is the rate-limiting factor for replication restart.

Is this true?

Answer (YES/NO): NO